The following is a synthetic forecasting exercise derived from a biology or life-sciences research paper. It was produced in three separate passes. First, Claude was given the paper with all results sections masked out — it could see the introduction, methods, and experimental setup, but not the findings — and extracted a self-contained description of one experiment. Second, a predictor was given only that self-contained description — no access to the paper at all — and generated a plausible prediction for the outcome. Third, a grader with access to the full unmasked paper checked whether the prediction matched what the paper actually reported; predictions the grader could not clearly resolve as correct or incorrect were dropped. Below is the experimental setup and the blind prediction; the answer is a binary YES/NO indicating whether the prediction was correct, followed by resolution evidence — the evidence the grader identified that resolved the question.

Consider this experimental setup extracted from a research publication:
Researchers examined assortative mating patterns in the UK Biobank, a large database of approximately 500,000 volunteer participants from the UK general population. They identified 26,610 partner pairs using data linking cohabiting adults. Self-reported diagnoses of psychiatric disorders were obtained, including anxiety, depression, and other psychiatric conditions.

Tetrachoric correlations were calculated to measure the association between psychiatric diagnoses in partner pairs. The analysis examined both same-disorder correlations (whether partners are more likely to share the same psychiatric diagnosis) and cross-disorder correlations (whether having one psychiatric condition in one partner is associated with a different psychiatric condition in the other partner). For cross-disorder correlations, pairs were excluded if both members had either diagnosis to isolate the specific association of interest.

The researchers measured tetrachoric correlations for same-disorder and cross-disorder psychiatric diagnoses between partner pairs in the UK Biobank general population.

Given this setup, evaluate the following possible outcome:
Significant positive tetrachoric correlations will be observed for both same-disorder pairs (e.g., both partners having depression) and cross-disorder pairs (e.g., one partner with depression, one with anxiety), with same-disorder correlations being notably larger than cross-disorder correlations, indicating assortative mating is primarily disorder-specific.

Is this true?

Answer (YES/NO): NO